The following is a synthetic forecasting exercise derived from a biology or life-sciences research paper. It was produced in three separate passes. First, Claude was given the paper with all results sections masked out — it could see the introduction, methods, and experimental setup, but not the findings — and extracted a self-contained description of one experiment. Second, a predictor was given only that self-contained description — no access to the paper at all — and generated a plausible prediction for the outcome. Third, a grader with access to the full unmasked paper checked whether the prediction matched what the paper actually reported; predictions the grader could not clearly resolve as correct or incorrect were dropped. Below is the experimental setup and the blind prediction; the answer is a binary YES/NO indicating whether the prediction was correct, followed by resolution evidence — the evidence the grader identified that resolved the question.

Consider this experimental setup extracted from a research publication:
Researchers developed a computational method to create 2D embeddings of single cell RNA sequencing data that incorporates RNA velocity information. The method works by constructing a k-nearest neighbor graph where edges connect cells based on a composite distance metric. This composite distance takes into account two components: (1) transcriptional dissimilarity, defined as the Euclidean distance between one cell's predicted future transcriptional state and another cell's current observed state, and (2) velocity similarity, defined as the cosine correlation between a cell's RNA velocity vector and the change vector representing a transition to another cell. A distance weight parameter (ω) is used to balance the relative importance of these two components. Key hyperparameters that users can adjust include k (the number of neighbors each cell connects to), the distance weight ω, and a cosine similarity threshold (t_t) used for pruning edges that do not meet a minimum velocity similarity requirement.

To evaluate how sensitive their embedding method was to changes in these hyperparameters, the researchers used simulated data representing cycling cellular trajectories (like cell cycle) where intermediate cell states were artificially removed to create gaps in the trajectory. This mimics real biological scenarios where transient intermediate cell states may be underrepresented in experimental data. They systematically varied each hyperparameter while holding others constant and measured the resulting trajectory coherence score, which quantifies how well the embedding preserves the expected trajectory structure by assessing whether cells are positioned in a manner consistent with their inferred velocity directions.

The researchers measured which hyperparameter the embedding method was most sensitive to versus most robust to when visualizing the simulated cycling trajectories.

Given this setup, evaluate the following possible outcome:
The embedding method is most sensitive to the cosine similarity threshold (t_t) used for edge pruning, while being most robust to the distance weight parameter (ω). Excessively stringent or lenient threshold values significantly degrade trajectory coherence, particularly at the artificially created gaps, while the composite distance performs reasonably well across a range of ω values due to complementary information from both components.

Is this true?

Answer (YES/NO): NO